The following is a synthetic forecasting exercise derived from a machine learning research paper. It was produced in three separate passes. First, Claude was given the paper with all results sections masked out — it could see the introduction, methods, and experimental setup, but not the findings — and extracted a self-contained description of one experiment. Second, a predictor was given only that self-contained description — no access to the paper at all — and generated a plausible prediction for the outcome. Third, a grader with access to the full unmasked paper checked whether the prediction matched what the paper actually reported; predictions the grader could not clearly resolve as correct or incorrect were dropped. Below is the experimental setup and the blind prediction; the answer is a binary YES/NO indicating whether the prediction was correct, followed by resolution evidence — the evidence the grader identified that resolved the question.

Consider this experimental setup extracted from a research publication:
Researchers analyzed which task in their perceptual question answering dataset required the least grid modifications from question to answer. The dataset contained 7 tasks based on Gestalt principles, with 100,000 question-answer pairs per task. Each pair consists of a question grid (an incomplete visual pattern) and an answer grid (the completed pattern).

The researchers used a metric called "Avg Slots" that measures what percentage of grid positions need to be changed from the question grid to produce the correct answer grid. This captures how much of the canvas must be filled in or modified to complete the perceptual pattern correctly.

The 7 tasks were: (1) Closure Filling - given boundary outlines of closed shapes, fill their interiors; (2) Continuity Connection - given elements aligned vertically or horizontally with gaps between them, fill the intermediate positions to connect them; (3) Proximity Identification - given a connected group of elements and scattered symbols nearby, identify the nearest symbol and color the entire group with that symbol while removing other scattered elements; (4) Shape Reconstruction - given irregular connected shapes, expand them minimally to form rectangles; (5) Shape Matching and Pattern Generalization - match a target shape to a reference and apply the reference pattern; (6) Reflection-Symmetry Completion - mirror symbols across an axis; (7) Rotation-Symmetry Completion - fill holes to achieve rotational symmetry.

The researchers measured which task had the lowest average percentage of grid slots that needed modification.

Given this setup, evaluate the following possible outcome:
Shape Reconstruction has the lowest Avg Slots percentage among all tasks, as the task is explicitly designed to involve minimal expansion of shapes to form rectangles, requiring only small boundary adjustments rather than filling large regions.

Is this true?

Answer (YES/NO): NO